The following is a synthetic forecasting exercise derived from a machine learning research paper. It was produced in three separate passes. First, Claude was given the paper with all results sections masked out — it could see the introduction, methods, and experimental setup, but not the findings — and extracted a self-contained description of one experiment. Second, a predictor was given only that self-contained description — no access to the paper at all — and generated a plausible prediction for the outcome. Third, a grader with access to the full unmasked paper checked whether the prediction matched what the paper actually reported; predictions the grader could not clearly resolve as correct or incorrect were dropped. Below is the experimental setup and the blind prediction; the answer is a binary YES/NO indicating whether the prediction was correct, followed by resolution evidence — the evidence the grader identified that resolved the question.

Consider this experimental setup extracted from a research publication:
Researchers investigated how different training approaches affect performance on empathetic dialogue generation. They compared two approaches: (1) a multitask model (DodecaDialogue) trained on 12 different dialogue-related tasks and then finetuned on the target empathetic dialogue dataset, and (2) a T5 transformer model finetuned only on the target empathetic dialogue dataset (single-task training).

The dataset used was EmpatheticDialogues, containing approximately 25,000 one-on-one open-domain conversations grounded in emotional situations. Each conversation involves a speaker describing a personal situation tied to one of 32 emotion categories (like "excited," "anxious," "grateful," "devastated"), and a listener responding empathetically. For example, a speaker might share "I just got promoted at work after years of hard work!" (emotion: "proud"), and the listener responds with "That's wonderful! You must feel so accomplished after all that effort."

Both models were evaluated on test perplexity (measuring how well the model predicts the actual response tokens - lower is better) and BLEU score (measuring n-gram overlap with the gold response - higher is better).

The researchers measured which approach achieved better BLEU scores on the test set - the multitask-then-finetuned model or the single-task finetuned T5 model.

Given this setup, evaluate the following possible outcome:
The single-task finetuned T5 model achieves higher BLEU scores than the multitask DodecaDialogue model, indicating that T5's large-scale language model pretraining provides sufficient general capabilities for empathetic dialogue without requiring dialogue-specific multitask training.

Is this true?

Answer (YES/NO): YES